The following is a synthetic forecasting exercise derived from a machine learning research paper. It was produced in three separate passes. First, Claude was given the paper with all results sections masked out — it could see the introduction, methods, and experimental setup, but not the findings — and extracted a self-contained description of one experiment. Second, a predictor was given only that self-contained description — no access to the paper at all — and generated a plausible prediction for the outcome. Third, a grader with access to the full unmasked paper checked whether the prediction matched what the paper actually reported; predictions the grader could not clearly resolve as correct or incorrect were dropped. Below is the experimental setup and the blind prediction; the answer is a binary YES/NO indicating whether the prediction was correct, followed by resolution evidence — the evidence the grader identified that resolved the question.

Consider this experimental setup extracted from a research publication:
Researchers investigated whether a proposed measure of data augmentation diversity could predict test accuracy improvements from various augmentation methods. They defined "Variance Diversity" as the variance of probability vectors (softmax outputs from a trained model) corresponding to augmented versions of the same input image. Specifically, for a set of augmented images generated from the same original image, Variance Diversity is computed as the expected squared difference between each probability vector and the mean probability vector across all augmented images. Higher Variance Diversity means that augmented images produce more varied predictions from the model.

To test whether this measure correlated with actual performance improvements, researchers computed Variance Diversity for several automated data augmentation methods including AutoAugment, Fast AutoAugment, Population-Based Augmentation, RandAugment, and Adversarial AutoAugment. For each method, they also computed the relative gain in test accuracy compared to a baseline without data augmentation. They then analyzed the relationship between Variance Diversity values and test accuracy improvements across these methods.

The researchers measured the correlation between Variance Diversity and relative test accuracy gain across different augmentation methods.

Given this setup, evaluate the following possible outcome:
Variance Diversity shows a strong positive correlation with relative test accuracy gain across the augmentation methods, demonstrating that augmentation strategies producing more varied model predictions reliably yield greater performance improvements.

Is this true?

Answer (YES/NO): YES